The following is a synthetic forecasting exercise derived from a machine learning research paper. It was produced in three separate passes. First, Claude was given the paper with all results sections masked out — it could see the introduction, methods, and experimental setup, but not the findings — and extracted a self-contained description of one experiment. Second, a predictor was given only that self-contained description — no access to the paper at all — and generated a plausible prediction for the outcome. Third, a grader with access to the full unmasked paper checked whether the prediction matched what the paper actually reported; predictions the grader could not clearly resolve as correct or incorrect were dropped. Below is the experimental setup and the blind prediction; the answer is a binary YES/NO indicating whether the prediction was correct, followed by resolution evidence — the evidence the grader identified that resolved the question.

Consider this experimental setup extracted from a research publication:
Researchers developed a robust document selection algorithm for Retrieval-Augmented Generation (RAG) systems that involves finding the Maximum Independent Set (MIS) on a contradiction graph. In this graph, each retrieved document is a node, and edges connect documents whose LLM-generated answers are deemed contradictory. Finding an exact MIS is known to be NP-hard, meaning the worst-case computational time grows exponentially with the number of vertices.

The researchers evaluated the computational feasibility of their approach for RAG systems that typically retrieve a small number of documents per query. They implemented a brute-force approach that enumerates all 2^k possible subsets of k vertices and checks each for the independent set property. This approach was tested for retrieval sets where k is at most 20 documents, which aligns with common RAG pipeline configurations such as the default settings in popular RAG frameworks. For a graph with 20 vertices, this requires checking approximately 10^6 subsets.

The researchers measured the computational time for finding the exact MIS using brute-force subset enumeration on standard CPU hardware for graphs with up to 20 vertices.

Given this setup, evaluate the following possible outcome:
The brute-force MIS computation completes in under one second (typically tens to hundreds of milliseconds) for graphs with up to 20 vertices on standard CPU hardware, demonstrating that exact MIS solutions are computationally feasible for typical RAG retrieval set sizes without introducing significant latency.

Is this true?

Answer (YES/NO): NO